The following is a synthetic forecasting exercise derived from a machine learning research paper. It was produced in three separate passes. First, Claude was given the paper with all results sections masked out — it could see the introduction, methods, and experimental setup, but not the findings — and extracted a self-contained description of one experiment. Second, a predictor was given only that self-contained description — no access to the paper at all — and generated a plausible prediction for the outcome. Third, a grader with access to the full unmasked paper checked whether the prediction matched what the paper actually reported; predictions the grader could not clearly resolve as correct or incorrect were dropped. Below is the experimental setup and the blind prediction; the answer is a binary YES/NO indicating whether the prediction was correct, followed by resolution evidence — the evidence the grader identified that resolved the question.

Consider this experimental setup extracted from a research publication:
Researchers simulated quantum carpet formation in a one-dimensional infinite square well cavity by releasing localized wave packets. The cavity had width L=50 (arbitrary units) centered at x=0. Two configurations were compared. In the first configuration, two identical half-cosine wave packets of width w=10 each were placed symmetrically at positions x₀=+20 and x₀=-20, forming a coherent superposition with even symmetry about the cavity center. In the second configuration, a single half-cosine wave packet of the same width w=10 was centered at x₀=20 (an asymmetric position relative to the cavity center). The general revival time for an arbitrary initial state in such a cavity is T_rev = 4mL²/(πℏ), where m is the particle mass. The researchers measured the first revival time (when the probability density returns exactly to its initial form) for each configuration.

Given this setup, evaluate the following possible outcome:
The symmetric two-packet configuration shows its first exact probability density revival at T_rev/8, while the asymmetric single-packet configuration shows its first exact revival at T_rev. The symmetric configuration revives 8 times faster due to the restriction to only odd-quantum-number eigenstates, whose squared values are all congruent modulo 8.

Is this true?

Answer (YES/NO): YES